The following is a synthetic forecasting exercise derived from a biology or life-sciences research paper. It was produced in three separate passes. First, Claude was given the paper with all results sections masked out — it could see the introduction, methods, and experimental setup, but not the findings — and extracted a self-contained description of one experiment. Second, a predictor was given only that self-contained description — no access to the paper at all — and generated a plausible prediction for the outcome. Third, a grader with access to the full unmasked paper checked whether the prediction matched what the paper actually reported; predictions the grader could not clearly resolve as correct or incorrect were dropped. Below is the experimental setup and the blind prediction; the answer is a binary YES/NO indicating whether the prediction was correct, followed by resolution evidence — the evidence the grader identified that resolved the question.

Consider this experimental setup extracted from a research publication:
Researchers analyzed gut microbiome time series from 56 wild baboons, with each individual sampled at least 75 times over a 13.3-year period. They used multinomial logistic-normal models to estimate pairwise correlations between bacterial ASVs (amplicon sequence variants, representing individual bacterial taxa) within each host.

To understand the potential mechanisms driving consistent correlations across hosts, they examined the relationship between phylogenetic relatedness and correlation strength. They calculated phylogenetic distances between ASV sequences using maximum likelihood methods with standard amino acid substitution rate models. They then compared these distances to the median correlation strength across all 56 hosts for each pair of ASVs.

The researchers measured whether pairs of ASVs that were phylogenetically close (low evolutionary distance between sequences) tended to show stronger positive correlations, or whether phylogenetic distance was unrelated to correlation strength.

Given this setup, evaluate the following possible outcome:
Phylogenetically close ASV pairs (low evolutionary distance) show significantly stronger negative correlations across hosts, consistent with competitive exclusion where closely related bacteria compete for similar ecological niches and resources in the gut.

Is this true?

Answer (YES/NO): NO